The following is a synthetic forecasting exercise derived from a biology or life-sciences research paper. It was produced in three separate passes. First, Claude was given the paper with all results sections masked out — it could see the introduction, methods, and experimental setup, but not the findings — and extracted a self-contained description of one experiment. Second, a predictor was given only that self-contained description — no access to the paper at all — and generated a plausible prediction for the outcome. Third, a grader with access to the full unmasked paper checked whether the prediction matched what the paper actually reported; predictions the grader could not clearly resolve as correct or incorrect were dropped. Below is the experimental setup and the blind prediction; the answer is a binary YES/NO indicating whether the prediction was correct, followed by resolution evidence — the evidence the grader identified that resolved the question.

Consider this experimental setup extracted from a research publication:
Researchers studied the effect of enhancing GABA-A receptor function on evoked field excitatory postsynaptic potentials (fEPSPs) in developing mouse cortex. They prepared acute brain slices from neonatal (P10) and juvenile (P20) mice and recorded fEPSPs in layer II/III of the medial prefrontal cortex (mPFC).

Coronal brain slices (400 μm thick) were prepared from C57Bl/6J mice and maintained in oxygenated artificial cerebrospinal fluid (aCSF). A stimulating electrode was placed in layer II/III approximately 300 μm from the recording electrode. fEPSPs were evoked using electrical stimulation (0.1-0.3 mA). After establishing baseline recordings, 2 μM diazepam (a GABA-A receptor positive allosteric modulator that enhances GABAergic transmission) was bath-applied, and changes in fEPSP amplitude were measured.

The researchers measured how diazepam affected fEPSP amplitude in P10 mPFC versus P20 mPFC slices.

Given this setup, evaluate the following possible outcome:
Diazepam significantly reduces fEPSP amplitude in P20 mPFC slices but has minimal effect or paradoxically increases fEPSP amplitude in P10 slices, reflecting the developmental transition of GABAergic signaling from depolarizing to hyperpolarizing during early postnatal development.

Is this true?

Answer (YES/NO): NO